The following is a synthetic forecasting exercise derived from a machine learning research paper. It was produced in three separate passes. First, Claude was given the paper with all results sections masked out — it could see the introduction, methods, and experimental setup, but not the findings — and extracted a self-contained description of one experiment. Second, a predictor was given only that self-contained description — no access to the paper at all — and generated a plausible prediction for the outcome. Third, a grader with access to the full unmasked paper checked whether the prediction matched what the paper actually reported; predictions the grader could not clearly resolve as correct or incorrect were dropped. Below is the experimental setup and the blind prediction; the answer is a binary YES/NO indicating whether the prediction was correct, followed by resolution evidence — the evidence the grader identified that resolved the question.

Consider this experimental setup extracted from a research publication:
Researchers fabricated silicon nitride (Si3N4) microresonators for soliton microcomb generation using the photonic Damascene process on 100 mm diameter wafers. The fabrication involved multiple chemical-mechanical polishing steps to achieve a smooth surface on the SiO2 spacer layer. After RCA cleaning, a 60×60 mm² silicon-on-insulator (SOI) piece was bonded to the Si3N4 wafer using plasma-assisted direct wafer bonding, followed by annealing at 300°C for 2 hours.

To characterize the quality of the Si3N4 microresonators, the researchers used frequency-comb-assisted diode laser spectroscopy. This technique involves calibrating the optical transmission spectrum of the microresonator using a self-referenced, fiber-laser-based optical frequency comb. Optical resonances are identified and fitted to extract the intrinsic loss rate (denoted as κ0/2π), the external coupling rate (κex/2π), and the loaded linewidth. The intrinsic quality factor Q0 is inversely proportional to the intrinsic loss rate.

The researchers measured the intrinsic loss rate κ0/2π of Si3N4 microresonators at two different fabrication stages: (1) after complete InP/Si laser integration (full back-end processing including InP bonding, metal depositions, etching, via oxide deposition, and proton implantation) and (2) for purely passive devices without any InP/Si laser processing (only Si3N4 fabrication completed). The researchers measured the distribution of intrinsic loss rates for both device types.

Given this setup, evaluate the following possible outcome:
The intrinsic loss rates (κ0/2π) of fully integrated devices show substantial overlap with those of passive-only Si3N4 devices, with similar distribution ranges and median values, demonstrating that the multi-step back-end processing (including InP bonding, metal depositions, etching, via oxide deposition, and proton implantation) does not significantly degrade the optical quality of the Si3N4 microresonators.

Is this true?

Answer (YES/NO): NO